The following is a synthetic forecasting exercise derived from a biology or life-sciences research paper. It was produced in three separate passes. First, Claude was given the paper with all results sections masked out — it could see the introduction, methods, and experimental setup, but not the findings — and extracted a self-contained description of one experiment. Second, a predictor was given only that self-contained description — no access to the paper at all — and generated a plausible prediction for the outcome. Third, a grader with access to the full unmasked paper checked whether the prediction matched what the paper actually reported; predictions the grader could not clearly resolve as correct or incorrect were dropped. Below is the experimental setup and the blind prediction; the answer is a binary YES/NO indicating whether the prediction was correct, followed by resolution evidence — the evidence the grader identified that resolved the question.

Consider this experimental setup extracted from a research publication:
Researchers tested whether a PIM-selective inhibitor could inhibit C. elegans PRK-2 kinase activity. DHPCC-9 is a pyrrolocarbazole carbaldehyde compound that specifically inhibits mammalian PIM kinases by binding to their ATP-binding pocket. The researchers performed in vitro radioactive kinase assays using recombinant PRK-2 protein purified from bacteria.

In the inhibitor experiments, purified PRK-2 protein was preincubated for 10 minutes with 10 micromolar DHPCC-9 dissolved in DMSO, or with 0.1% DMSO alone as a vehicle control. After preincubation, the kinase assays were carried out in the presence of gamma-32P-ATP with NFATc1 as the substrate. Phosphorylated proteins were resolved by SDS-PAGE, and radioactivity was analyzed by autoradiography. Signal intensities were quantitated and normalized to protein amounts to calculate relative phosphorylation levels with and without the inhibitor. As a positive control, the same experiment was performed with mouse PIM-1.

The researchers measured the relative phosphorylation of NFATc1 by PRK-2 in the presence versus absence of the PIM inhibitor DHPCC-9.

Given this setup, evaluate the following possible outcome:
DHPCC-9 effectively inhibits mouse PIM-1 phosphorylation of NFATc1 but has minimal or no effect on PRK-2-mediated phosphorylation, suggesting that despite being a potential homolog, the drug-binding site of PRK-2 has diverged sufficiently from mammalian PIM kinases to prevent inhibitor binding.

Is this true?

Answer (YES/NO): NO